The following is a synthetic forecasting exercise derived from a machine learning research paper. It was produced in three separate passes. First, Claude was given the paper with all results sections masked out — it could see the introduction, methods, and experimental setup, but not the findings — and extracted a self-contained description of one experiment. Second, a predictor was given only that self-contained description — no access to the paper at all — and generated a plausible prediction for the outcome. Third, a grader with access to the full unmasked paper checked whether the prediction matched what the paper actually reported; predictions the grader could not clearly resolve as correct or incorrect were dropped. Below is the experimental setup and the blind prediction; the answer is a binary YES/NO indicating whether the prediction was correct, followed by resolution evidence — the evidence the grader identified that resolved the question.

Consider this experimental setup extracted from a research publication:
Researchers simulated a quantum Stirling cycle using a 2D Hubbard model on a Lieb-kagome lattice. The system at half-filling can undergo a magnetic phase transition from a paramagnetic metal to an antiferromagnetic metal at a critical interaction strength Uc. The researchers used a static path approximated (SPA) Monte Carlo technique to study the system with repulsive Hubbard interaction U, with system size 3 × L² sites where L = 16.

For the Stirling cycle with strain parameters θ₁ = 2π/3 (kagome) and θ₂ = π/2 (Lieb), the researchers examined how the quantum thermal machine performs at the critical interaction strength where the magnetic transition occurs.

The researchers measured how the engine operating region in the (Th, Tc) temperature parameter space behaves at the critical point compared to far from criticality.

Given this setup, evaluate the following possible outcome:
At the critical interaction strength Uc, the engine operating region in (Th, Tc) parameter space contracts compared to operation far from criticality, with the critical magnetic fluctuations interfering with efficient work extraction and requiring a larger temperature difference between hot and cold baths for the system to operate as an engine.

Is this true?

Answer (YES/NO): NO